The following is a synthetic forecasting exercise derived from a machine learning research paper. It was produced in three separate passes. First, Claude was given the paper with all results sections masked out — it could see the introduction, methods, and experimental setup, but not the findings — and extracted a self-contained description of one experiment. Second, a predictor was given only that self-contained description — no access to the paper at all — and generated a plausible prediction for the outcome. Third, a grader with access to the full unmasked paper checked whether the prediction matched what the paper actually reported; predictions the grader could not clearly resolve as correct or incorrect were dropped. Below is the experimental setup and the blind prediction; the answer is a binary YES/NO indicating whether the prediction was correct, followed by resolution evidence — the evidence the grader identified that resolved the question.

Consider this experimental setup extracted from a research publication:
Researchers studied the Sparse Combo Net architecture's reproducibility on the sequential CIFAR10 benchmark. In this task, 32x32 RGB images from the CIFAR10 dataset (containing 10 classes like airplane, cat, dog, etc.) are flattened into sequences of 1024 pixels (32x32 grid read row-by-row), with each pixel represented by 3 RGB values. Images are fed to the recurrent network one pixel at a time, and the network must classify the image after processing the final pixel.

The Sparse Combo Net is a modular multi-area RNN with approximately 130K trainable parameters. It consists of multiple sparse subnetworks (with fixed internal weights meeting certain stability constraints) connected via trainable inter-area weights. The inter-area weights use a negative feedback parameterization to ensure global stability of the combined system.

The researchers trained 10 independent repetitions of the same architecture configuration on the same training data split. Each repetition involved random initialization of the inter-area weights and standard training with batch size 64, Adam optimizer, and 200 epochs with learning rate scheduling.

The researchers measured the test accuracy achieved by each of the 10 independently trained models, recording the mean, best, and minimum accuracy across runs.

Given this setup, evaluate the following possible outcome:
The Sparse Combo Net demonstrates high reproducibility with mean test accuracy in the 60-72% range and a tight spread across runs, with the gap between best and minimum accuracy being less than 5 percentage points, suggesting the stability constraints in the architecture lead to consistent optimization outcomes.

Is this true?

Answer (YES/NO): YES